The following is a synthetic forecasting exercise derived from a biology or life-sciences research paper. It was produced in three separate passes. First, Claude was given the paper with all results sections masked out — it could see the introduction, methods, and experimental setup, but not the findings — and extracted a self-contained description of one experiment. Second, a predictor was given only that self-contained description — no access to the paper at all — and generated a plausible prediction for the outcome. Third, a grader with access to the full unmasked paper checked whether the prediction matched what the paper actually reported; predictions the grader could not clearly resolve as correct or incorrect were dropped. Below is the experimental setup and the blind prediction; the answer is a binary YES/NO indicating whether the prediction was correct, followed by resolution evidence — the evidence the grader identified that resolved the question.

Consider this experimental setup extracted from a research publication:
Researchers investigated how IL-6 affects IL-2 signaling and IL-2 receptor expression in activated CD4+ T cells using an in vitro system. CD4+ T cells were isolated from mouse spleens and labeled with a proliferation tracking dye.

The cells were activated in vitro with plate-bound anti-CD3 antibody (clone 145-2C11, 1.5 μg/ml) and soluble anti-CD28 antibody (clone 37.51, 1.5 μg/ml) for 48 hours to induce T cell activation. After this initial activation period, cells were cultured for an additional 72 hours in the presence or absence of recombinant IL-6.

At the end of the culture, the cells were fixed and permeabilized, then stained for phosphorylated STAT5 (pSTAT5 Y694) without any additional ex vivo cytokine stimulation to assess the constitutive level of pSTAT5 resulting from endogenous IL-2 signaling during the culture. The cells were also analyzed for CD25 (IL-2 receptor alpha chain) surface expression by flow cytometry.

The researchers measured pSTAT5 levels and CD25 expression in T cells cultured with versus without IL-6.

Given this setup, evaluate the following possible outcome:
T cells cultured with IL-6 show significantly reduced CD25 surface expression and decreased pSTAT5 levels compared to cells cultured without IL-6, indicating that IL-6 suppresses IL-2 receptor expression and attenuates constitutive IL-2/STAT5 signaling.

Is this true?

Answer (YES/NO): YES